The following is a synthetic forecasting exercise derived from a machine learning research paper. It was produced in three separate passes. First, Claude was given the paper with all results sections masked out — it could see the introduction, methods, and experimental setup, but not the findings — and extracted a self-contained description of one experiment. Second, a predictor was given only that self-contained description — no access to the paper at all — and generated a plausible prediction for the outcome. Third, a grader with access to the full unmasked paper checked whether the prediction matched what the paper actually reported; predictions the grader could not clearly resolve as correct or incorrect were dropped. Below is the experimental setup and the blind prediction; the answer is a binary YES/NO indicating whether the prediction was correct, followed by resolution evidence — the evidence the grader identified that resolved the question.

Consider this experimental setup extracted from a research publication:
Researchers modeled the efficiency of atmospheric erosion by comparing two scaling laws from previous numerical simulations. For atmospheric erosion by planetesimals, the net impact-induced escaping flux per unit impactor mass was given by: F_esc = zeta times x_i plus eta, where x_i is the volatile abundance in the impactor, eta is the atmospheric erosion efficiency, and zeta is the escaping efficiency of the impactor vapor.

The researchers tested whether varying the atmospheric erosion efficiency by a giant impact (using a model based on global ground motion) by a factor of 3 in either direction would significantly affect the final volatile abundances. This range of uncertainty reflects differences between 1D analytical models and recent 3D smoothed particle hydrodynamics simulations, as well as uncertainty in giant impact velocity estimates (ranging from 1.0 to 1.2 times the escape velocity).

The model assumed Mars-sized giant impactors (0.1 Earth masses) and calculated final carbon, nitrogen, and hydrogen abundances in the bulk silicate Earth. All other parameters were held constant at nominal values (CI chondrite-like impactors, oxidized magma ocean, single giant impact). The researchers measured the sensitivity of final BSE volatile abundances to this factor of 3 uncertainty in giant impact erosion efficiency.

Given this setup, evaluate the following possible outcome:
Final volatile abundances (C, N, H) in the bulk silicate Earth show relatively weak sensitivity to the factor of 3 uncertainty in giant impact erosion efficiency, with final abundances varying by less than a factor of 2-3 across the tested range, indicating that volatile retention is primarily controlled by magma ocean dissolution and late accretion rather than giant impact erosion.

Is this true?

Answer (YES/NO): YES